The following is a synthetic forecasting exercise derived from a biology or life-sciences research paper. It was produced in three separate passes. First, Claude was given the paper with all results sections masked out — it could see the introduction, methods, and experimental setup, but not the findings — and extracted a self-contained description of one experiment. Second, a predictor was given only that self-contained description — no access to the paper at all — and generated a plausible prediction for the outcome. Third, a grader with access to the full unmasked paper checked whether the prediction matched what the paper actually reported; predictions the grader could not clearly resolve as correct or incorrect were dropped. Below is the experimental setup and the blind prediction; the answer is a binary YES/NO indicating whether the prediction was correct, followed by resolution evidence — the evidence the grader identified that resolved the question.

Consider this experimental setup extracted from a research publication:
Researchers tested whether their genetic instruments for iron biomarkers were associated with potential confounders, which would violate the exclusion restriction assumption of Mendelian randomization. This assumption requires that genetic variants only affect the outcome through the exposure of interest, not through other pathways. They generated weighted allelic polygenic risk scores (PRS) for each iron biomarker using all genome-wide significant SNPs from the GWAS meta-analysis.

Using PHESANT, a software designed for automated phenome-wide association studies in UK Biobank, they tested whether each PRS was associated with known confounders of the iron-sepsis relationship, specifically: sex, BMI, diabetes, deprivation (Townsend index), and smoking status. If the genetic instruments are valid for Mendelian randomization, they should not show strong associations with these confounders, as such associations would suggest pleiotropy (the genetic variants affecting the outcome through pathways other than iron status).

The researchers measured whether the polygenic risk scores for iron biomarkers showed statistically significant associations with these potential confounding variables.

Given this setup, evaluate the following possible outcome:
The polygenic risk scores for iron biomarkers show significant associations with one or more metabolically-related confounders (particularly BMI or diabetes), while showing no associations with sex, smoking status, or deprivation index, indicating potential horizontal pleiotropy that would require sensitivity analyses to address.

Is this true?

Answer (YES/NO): NO